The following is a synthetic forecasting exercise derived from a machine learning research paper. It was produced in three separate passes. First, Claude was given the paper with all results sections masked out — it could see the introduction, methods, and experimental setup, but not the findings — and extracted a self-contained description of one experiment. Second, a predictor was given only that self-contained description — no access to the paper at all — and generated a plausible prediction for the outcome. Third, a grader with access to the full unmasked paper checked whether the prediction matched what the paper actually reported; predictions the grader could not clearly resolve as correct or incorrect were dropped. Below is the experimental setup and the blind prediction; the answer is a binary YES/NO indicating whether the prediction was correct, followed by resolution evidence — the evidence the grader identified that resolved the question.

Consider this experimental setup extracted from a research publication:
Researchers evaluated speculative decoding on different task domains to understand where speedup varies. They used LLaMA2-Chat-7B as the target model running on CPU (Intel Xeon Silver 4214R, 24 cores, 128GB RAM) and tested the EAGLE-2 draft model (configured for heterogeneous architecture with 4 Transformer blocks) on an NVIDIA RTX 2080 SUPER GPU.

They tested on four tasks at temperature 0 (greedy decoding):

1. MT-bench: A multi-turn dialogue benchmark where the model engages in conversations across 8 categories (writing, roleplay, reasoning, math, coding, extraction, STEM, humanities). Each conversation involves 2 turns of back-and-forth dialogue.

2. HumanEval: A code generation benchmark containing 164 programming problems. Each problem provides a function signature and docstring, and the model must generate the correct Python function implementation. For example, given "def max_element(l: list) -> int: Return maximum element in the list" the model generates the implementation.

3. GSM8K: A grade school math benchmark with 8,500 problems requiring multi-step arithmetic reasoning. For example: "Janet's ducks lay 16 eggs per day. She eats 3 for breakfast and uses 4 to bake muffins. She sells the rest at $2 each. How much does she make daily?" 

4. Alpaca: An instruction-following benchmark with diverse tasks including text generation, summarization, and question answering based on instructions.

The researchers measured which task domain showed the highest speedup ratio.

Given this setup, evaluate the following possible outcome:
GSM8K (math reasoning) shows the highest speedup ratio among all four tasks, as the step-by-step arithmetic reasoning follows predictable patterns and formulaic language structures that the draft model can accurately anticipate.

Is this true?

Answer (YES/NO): NO